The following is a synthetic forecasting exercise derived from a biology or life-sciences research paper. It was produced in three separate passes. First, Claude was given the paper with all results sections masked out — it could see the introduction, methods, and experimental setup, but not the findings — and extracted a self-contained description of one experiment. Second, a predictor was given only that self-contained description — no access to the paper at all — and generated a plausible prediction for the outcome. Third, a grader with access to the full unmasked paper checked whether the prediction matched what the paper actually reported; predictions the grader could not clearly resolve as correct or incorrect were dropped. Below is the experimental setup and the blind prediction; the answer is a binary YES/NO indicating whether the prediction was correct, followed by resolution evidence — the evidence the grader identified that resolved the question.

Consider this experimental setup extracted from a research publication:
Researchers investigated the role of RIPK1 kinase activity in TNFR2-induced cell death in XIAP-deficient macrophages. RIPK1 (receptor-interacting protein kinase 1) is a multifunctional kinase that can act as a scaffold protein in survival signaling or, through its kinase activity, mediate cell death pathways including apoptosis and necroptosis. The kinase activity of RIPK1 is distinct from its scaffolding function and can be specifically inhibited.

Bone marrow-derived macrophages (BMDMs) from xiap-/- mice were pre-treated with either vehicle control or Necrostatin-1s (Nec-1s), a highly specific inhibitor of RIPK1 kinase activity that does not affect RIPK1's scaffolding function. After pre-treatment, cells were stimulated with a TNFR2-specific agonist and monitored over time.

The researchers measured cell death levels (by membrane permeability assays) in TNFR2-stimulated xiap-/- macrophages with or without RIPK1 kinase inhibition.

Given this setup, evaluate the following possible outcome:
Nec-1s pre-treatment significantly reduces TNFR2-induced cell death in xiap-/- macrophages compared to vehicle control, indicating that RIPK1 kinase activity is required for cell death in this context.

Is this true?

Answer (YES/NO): YES